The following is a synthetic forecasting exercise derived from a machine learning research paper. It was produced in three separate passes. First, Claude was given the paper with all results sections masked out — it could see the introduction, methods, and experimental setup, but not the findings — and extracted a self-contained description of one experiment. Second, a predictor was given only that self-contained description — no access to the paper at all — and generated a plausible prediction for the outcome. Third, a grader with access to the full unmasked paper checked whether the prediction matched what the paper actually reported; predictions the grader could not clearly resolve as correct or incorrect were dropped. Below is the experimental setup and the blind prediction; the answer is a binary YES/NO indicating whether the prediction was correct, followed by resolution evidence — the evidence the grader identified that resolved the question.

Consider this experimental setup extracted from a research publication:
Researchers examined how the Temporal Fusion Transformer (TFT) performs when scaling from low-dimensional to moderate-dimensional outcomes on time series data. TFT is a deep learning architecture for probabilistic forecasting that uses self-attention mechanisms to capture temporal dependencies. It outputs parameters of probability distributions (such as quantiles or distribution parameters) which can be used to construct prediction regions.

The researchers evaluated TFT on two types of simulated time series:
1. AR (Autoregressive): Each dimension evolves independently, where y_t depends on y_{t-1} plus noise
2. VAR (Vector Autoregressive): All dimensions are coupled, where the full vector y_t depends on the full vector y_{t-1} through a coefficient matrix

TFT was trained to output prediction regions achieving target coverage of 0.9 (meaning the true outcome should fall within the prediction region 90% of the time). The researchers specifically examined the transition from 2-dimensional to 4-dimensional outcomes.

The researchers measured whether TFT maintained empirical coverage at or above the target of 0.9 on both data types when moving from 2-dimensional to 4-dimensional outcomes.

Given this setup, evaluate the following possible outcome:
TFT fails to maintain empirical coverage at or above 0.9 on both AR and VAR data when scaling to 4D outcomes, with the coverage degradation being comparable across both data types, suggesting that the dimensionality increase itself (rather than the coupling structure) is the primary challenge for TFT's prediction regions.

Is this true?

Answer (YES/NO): NO